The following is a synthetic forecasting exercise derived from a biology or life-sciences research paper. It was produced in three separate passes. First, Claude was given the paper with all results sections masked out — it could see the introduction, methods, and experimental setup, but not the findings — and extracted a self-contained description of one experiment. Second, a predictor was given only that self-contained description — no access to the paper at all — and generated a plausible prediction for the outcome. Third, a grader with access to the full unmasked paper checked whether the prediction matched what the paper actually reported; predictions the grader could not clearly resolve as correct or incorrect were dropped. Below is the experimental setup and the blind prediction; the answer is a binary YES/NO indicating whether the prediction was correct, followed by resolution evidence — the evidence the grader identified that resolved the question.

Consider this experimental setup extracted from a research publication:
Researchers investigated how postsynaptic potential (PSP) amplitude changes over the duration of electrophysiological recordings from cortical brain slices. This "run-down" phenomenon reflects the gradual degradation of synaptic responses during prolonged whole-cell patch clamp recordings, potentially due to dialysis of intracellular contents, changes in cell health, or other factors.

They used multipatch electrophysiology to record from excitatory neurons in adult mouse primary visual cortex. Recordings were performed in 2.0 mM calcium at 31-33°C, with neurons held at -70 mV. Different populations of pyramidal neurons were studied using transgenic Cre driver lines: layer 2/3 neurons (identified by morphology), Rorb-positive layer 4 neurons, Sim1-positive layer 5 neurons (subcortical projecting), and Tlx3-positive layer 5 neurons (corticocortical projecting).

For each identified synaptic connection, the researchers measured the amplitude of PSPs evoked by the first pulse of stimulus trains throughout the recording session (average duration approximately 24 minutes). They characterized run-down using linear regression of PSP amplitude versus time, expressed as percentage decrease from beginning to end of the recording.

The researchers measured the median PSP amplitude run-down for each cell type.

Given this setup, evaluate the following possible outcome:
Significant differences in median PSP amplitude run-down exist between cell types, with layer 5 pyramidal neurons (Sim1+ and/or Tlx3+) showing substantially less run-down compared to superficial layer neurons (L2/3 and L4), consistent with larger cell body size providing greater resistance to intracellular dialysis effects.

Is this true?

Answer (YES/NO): NO